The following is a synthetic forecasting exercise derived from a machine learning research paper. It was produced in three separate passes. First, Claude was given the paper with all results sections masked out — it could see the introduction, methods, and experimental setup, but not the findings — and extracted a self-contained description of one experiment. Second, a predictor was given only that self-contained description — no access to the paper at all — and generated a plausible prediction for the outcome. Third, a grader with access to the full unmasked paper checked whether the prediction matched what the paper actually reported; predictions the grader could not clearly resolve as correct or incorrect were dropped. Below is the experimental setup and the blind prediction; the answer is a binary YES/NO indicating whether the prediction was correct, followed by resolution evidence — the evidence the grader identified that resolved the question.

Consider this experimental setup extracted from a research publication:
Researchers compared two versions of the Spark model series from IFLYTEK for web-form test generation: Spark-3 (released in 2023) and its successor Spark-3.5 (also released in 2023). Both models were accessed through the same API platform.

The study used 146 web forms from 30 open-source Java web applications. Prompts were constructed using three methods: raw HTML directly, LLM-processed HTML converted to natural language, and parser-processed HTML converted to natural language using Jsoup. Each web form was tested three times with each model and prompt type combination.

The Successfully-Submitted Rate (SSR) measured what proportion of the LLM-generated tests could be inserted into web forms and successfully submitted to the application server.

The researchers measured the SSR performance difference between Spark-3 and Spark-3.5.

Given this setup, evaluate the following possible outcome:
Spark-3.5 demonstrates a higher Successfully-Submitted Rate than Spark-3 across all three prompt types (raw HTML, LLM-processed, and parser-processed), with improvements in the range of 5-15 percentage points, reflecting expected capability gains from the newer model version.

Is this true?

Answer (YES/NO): NO